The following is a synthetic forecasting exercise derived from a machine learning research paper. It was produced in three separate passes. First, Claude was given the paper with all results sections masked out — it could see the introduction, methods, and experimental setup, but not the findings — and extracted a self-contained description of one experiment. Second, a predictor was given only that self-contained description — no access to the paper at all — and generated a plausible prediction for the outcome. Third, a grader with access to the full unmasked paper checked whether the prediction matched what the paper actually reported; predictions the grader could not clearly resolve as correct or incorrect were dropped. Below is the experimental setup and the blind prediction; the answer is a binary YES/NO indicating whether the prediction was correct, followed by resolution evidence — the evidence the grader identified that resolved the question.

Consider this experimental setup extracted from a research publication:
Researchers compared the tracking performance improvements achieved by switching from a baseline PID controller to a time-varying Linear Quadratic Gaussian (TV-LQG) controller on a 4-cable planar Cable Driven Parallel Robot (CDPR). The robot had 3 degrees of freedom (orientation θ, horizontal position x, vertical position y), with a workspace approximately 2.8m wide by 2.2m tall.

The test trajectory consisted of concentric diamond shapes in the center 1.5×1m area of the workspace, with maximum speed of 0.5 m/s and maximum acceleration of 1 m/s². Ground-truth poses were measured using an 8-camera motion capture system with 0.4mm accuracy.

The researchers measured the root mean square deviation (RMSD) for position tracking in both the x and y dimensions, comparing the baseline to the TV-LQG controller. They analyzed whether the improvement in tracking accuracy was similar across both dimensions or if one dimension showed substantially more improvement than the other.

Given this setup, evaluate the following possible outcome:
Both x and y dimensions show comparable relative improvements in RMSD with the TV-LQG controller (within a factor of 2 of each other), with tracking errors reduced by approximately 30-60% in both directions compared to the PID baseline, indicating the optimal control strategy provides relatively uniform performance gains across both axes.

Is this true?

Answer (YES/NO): NO